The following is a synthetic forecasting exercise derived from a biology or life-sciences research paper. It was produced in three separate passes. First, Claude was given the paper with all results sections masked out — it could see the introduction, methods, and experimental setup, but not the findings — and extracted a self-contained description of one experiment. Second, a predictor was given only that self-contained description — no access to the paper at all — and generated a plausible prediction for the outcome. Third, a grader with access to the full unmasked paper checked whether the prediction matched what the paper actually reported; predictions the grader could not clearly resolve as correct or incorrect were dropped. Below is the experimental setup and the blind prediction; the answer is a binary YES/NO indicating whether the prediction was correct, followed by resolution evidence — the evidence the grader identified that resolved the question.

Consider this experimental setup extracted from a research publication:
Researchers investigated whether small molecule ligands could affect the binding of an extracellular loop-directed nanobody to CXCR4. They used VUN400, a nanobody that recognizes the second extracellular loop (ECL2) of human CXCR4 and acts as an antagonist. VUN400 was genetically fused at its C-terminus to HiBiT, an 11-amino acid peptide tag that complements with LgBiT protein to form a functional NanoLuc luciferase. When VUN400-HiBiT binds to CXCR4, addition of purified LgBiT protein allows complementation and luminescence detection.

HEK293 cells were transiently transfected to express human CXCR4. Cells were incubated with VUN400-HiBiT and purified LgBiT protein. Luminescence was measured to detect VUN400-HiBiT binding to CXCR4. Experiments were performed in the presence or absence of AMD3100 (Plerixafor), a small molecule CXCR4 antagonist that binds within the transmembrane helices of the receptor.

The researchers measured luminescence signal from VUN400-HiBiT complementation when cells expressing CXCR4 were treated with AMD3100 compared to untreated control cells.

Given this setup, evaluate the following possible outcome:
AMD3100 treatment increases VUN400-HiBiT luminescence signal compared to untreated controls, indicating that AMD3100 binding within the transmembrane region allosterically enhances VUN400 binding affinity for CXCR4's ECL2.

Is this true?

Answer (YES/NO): NO